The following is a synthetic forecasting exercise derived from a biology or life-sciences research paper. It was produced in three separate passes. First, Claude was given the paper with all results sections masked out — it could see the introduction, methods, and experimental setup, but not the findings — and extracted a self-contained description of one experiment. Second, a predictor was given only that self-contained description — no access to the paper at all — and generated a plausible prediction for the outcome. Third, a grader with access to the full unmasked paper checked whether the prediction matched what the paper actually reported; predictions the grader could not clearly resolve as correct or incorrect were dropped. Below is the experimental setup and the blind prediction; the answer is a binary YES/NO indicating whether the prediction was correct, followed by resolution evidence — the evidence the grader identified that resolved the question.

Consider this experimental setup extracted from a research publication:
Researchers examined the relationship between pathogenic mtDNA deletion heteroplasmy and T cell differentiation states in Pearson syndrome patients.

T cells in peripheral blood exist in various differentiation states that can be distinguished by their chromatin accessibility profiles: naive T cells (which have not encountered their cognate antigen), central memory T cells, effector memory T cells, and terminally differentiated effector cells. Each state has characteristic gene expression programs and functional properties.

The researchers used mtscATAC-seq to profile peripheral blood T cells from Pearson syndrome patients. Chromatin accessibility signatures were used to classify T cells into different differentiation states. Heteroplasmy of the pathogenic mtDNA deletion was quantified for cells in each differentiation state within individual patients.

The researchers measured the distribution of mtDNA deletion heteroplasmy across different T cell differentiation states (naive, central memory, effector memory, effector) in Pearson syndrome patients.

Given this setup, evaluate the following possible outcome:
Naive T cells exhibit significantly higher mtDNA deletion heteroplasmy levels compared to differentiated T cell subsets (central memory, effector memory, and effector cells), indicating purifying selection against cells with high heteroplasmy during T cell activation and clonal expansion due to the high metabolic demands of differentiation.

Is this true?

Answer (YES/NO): YES